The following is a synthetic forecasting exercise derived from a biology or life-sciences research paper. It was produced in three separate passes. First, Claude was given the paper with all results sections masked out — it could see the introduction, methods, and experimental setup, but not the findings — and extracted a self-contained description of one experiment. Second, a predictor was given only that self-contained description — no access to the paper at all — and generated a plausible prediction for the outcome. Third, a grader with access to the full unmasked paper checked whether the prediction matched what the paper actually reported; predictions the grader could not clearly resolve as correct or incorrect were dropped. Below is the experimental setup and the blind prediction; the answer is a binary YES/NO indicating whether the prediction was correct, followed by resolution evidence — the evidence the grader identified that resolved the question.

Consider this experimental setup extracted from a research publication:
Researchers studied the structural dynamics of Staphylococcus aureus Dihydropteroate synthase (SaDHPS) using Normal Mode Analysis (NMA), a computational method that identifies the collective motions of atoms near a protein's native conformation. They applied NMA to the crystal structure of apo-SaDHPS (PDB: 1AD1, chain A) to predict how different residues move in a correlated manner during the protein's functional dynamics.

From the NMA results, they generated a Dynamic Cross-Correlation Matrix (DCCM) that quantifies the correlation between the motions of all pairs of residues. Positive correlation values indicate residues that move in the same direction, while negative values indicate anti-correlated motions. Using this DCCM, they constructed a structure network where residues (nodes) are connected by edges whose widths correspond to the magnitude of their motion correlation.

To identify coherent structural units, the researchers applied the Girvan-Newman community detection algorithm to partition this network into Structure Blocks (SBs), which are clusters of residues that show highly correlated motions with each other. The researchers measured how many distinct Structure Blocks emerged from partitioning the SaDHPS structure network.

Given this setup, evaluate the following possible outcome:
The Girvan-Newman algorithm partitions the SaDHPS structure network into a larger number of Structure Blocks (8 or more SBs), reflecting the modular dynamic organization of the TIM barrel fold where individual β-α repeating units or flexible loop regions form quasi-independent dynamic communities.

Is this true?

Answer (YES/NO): YES